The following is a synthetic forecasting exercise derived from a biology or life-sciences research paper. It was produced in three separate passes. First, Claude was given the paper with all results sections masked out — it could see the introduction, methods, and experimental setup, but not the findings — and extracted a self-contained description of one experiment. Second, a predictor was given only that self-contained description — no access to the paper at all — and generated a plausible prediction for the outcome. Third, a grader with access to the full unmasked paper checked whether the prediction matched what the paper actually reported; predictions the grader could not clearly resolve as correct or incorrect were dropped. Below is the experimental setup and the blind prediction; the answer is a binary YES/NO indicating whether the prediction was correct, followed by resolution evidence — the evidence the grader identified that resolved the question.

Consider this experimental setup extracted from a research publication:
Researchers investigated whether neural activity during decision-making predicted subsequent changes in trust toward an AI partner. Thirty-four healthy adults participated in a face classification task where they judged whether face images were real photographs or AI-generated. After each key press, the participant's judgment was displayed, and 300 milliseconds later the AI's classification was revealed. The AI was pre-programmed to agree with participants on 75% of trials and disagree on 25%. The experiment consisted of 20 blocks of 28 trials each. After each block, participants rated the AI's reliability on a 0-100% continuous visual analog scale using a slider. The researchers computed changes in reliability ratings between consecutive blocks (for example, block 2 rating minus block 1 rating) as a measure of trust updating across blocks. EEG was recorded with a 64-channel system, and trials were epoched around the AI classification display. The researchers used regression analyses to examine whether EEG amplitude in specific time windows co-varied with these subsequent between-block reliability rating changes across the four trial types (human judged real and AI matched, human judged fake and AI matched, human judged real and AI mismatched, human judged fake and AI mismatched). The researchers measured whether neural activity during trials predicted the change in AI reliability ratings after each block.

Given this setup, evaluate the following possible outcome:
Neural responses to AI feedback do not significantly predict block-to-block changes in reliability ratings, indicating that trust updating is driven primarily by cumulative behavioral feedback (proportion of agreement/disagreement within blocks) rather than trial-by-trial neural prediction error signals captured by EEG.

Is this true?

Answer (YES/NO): NO